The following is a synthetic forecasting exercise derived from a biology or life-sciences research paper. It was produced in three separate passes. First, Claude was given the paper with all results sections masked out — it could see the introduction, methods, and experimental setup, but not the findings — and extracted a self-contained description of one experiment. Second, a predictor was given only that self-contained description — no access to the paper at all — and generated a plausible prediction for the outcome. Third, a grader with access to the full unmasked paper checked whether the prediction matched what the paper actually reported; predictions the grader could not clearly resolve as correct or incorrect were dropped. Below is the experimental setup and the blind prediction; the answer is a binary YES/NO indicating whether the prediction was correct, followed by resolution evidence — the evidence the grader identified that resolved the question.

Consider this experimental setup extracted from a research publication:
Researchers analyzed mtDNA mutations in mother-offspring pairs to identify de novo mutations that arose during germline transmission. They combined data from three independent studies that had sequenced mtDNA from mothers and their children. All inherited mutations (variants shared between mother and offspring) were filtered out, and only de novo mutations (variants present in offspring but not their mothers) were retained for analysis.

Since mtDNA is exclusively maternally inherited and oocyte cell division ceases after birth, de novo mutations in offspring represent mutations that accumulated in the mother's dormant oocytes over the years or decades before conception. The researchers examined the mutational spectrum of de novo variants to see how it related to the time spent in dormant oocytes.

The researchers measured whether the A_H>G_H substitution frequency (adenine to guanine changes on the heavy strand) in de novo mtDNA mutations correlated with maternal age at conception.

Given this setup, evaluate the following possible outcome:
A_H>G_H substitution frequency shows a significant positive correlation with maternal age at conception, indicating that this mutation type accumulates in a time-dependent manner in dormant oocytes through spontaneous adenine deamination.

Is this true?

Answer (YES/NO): NO